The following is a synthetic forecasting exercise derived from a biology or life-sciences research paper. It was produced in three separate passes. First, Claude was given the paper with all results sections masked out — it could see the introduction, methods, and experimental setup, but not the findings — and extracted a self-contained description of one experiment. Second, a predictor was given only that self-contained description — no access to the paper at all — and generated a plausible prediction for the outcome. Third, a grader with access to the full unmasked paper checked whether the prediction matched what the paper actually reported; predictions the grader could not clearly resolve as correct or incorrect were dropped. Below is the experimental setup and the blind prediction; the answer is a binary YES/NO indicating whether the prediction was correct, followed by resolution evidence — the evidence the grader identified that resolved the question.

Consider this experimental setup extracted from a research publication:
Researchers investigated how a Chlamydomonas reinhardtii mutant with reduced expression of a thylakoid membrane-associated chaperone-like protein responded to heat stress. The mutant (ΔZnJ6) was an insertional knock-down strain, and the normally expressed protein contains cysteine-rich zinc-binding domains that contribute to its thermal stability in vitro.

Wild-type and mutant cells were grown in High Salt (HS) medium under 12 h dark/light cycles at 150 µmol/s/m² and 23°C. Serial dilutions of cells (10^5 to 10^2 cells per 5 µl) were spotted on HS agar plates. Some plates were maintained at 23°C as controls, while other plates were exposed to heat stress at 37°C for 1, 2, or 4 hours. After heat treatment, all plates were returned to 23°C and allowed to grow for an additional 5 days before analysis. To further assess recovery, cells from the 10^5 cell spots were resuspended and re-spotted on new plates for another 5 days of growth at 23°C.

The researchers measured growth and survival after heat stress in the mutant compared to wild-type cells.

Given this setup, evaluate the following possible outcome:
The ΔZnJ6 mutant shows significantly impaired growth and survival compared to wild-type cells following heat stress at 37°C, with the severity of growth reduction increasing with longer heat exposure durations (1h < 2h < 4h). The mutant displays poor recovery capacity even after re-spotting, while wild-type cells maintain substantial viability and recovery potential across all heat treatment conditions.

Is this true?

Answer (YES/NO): YES